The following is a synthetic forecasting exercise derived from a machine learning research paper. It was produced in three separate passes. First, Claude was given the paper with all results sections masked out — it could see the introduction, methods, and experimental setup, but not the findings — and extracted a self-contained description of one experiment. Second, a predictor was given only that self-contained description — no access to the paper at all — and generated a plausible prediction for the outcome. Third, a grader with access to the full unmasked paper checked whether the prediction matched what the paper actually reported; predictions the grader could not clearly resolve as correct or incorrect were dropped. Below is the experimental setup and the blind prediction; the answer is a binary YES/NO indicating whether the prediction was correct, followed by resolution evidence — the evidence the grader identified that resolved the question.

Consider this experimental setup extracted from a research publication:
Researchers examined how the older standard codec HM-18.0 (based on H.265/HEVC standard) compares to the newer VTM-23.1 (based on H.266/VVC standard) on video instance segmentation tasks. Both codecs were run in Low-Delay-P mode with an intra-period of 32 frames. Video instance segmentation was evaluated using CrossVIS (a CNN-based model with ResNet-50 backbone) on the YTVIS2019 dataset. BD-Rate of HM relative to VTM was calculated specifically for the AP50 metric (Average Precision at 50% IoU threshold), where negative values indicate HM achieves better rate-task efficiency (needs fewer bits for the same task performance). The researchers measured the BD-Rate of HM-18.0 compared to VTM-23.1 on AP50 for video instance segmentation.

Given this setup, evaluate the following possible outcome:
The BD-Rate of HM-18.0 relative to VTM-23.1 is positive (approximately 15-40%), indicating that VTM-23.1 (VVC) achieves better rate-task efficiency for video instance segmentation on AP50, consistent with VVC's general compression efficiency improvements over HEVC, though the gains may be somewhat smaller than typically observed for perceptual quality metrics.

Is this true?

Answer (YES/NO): NO